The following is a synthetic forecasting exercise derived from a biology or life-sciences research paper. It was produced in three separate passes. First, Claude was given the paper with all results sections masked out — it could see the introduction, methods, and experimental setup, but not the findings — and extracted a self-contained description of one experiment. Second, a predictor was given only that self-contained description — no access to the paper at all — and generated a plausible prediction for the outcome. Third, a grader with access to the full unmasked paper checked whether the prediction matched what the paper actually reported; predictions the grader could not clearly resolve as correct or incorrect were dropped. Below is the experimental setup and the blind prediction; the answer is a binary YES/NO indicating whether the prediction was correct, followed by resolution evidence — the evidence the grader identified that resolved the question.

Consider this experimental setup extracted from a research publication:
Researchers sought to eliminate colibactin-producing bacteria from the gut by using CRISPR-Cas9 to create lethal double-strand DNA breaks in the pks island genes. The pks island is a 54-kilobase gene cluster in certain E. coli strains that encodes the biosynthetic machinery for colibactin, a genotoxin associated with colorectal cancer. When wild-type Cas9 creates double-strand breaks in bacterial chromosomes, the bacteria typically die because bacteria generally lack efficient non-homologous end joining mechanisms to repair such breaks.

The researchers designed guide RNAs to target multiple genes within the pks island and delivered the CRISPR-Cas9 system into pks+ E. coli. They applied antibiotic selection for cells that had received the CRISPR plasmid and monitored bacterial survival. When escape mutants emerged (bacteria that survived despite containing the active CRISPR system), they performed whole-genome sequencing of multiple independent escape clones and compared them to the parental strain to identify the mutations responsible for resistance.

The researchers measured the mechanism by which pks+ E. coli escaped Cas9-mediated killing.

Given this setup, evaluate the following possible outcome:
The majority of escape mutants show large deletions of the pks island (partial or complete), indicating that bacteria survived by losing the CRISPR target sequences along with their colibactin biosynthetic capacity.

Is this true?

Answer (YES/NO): NO